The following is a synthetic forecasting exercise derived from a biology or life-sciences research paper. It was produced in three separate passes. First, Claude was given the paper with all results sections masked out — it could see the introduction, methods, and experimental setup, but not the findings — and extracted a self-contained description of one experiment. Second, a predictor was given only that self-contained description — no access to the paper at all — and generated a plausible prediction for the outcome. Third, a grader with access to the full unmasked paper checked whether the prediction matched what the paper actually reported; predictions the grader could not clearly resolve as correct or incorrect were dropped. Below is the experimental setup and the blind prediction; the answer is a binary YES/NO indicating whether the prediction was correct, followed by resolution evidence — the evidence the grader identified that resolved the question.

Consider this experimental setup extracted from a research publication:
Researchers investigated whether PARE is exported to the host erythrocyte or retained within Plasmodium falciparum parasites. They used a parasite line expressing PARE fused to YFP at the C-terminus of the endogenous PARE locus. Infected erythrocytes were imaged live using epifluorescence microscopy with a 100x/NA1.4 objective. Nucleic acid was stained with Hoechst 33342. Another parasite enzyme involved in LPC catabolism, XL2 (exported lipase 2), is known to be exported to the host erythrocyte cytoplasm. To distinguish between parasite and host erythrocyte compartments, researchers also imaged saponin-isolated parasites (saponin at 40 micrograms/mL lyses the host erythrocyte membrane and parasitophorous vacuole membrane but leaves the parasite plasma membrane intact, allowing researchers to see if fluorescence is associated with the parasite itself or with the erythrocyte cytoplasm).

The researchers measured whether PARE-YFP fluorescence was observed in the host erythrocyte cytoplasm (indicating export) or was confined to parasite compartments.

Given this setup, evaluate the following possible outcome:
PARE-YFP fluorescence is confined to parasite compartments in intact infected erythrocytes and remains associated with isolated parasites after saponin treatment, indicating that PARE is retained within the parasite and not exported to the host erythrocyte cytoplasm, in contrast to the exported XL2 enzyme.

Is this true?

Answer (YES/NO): YES